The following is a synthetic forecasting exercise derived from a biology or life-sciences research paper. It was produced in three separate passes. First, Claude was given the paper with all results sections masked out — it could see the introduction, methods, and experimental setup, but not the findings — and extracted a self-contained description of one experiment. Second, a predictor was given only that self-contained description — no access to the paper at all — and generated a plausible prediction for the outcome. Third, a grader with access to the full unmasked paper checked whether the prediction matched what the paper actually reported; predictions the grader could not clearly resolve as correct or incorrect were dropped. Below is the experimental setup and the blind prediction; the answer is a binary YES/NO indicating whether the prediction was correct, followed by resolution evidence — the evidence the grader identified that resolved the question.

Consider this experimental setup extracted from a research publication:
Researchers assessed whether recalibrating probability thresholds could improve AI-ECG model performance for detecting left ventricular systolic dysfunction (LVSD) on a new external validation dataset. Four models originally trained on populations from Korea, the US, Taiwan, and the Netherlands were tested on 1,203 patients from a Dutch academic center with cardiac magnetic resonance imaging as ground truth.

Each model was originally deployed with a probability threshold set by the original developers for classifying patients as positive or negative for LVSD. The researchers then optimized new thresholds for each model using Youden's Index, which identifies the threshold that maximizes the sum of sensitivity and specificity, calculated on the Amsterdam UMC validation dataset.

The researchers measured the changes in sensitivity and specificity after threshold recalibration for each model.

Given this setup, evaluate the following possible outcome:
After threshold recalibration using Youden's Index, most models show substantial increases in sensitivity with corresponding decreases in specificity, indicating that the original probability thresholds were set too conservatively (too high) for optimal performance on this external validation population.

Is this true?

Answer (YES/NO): NO